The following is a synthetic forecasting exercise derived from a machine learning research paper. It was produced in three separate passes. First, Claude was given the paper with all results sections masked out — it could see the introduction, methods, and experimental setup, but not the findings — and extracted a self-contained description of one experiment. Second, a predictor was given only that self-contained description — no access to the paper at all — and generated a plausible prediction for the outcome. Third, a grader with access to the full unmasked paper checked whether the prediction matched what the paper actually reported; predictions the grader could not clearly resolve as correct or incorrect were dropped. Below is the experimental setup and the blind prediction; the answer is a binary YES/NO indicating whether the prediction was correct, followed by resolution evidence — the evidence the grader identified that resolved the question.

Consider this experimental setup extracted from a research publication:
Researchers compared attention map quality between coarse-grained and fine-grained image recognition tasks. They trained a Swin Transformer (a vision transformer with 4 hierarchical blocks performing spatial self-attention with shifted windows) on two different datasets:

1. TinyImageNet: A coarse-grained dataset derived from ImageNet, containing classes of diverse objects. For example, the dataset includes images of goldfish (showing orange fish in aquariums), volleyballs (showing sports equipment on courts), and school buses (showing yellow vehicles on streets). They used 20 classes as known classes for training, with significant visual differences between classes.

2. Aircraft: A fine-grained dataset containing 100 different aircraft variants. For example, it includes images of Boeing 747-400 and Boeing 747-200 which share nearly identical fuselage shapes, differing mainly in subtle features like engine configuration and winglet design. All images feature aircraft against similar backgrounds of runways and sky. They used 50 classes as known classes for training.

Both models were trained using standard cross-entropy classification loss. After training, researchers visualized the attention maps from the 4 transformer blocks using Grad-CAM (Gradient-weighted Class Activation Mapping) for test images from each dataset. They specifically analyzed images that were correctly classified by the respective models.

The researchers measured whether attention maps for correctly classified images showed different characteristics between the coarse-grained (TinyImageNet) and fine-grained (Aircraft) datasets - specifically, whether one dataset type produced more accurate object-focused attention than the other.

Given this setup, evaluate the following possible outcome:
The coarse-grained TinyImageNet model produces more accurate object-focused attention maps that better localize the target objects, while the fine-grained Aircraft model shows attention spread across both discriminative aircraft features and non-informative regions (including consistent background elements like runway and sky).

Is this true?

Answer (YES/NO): YES